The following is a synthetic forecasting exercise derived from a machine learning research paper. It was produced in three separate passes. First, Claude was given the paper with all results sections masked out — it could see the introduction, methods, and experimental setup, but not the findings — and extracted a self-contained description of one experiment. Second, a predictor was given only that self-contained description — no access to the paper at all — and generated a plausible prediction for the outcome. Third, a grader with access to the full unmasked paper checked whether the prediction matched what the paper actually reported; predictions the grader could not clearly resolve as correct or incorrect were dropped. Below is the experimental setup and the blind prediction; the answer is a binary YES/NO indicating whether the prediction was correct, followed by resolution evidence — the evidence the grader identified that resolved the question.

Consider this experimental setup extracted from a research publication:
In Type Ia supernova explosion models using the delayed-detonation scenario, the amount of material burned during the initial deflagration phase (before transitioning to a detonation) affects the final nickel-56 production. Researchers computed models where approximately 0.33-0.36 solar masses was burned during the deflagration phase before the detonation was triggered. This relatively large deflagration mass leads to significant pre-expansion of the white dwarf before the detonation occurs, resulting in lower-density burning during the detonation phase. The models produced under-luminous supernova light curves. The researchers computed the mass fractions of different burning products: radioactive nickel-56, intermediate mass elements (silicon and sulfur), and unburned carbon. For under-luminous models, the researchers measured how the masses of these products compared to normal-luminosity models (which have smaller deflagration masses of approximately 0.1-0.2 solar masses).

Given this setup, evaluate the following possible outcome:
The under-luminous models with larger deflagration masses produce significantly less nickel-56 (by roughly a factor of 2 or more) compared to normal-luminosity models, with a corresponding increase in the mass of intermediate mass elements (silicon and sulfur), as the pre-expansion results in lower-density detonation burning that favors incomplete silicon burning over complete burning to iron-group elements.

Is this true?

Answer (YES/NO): YES